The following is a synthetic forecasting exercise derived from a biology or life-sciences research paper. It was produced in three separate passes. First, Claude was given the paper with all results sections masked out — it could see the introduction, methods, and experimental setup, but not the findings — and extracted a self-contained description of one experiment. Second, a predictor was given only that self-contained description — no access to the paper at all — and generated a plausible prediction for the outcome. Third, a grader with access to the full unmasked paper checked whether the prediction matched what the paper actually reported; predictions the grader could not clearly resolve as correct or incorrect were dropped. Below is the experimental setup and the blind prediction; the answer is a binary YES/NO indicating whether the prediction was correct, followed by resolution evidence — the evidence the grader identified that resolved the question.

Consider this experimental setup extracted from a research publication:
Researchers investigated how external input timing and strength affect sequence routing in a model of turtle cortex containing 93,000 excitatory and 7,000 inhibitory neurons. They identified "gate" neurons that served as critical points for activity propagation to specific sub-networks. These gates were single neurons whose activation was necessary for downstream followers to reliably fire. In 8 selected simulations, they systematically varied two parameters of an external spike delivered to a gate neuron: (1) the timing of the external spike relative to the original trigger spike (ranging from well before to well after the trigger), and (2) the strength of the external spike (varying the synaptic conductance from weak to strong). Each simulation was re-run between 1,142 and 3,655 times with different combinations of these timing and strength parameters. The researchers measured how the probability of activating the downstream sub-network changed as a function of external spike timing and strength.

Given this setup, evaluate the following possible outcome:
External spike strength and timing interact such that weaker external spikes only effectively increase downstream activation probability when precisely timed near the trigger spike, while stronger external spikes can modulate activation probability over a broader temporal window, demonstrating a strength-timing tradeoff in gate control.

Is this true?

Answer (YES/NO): YES